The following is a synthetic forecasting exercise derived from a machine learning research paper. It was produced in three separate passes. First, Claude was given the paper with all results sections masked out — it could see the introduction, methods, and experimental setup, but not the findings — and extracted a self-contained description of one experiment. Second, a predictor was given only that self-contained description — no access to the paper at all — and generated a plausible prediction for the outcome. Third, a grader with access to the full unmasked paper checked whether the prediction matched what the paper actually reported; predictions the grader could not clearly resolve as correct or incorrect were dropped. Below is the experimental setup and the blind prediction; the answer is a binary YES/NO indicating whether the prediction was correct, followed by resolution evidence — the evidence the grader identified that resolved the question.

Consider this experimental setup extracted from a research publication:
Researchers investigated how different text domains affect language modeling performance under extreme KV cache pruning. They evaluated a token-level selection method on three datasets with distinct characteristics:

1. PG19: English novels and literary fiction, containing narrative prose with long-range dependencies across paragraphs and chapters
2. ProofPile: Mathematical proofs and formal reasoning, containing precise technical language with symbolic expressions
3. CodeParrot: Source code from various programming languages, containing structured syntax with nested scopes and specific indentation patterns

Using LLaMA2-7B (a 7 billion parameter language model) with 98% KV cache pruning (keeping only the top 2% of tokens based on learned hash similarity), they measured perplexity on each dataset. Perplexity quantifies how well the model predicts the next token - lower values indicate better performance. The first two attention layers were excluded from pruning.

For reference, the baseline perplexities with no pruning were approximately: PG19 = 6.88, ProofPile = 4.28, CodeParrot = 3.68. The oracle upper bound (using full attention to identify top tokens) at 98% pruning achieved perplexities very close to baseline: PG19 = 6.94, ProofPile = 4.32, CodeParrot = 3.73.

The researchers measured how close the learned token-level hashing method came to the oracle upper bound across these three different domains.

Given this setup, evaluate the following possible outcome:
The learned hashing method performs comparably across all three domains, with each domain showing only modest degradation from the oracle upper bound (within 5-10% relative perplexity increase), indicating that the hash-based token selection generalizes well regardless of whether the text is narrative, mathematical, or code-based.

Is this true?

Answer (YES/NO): NO